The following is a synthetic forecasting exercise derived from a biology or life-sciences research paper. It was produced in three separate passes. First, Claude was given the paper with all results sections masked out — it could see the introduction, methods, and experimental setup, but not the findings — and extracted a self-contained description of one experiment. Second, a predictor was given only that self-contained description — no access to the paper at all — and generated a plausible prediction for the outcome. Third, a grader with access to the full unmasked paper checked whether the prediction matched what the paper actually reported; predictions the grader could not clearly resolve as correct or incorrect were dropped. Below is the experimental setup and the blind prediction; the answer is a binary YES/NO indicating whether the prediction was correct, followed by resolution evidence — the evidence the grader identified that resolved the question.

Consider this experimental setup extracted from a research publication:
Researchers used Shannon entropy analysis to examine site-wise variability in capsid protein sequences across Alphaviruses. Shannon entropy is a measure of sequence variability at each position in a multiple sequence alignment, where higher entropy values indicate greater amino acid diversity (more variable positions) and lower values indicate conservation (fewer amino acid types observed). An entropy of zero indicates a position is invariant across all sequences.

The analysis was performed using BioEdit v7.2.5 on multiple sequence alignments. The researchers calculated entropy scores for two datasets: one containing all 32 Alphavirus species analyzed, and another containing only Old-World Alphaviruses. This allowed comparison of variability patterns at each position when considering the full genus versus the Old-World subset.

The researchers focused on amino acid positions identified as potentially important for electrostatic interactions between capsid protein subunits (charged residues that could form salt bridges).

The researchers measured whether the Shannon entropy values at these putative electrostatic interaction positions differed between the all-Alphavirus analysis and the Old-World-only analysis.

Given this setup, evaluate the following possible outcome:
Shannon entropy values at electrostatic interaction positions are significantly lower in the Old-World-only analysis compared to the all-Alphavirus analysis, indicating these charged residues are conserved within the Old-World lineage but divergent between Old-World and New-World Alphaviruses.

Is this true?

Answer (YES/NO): YES